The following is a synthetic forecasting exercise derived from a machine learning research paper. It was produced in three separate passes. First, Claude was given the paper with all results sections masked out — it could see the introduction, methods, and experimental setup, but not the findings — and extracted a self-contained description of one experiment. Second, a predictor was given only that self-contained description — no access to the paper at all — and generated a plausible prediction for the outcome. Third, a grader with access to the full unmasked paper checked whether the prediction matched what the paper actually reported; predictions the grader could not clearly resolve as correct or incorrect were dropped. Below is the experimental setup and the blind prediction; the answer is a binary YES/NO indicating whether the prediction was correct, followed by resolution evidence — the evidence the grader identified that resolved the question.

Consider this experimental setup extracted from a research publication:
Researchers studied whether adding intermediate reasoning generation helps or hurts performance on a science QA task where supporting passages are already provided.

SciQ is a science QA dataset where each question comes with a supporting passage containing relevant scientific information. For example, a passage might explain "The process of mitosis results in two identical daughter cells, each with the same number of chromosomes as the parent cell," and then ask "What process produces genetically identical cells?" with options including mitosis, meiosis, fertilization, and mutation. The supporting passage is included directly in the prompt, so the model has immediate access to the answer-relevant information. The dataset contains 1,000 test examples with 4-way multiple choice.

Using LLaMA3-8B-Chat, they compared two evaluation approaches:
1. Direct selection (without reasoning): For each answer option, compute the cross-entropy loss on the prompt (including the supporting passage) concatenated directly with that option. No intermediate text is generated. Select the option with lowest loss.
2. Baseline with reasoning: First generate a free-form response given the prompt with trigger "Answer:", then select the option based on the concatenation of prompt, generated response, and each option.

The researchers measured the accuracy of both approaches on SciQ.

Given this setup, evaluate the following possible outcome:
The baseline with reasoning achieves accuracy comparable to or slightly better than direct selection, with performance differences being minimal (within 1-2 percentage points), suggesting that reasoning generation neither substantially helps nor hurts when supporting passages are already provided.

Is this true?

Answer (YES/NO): NO